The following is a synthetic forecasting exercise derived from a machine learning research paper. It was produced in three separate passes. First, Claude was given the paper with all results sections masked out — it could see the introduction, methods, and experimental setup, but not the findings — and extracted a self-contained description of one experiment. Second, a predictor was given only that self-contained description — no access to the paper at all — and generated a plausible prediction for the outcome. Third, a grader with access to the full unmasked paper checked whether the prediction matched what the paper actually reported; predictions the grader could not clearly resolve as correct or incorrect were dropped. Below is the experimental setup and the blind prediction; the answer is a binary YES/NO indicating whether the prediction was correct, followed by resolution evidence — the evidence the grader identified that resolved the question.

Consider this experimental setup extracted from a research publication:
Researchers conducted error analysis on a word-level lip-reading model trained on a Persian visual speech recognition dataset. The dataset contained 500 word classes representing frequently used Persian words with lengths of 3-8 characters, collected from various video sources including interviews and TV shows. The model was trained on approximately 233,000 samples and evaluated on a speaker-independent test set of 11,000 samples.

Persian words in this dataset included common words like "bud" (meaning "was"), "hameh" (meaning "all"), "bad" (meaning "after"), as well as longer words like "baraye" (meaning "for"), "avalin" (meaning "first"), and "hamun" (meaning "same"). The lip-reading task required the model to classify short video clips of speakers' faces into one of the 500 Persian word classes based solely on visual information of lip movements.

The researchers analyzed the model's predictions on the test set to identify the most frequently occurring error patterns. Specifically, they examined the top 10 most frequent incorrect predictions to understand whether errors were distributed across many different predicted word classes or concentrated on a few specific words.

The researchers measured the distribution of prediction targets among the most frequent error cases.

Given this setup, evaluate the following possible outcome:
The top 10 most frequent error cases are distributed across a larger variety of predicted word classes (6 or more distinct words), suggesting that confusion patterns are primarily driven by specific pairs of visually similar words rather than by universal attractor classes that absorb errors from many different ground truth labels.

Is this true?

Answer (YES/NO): NO